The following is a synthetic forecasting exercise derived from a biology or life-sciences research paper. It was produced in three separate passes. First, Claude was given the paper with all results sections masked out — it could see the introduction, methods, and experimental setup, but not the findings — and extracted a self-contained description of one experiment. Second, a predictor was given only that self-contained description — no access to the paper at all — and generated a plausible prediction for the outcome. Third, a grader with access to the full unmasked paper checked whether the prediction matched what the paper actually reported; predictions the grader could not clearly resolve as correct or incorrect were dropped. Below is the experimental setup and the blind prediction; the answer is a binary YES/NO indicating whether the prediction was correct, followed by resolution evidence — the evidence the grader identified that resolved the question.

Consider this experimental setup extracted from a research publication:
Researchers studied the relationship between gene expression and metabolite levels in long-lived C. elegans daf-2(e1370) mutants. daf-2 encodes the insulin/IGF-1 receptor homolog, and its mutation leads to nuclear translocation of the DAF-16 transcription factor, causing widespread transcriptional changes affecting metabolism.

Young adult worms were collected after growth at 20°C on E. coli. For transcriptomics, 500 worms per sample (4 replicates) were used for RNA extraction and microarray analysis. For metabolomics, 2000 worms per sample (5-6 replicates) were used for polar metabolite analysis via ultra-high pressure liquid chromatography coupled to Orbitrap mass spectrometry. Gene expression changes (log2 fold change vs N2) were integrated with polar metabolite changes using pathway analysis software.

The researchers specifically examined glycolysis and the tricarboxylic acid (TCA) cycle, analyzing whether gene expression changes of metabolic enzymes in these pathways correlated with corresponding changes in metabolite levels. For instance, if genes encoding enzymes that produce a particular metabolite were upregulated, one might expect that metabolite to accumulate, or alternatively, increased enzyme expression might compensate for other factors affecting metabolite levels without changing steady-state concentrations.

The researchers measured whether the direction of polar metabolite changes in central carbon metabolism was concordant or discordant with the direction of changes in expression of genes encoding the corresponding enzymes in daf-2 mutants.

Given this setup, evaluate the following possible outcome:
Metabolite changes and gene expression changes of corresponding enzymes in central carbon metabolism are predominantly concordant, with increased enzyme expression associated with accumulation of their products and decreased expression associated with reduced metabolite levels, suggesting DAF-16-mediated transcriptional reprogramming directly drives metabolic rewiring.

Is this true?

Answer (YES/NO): NO